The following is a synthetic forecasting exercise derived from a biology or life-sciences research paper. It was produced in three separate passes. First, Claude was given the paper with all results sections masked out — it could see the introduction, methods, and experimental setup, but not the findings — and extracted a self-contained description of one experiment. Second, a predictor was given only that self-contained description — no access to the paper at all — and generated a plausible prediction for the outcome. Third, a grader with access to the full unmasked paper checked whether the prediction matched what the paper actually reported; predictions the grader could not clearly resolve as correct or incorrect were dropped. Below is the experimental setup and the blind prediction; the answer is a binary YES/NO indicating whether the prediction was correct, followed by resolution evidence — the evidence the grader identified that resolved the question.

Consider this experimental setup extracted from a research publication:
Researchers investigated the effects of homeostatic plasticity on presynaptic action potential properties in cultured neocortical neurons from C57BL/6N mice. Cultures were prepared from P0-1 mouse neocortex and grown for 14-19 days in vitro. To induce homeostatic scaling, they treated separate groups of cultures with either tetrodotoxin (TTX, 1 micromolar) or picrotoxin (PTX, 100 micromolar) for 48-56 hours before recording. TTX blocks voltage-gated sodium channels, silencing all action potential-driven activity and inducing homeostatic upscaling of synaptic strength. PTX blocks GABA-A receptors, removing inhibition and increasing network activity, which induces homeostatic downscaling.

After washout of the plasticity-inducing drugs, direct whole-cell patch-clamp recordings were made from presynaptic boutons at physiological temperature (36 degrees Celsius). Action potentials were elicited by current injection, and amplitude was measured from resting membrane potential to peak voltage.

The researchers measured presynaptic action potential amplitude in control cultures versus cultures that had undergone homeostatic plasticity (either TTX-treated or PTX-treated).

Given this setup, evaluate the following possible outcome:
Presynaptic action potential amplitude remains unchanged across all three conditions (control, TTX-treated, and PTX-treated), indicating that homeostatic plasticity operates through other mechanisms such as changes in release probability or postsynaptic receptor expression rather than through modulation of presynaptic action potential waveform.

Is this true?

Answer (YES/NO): YES